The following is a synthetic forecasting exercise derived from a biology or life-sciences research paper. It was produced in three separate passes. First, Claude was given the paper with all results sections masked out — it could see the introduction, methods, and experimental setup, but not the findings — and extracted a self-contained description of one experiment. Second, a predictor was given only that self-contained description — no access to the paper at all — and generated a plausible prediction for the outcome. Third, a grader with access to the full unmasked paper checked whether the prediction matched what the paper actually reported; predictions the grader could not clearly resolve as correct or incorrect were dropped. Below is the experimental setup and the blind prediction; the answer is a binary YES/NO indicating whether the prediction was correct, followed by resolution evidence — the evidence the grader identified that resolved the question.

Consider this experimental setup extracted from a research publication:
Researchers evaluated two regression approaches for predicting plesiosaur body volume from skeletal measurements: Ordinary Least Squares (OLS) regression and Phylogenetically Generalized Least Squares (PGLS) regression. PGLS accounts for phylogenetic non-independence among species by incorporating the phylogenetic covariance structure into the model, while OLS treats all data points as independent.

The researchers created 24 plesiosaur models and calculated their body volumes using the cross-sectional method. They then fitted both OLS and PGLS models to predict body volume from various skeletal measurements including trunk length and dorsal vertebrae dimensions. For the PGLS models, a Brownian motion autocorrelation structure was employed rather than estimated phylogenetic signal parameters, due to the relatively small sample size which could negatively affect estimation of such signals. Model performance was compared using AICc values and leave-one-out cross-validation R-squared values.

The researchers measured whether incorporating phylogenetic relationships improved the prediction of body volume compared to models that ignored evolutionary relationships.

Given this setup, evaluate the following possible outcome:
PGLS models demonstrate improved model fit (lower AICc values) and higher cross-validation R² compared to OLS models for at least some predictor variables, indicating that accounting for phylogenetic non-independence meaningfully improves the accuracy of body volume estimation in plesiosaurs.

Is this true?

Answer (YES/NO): NO